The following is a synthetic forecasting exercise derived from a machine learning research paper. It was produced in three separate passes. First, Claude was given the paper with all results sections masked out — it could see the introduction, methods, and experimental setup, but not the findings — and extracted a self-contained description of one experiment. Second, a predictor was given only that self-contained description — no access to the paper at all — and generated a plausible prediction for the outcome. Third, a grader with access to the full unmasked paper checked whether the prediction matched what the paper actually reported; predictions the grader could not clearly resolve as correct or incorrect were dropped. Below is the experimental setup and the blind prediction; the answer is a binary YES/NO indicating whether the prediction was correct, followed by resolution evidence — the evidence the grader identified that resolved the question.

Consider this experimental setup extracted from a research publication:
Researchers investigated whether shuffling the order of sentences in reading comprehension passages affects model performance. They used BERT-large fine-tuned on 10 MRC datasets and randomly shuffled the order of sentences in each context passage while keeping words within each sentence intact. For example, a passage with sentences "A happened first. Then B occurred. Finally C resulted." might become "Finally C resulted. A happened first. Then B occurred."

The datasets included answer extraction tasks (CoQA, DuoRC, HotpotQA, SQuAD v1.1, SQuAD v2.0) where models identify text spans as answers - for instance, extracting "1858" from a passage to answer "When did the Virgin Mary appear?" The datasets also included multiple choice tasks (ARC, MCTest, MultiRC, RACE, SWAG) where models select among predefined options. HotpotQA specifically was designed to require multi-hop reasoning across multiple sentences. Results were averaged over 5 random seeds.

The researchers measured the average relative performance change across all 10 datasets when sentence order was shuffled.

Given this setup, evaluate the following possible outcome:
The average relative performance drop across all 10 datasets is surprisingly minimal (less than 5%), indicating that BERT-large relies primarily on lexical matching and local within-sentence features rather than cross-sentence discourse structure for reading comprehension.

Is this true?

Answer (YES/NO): YES